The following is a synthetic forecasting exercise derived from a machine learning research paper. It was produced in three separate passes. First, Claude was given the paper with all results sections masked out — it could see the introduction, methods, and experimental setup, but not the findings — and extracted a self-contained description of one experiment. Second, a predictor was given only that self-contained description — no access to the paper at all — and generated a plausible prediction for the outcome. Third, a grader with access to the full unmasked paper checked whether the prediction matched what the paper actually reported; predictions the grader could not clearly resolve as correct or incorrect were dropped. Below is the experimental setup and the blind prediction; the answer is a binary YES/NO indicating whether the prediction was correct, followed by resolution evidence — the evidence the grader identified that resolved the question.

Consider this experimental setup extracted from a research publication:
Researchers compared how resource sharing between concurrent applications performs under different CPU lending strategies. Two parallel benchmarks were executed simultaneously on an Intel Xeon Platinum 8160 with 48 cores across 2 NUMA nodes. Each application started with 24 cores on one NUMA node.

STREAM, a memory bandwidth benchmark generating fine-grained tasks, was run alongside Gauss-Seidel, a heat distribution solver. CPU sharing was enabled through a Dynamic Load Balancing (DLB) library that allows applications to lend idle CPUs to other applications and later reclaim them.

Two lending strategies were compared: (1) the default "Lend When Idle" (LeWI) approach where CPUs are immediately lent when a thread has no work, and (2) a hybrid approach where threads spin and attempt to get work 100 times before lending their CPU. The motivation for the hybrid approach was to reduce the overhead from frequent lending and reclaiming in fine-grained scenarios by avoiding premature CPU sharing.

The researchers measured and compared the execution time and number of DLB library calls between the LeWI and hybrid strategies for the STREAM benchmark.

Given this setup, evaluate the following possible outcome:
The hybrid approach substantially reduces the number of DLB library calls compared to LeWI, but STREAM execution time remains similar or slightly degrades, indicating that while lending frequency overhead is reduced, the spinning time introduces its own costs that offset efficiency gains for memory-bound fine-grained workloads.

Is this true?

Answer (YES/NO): NO